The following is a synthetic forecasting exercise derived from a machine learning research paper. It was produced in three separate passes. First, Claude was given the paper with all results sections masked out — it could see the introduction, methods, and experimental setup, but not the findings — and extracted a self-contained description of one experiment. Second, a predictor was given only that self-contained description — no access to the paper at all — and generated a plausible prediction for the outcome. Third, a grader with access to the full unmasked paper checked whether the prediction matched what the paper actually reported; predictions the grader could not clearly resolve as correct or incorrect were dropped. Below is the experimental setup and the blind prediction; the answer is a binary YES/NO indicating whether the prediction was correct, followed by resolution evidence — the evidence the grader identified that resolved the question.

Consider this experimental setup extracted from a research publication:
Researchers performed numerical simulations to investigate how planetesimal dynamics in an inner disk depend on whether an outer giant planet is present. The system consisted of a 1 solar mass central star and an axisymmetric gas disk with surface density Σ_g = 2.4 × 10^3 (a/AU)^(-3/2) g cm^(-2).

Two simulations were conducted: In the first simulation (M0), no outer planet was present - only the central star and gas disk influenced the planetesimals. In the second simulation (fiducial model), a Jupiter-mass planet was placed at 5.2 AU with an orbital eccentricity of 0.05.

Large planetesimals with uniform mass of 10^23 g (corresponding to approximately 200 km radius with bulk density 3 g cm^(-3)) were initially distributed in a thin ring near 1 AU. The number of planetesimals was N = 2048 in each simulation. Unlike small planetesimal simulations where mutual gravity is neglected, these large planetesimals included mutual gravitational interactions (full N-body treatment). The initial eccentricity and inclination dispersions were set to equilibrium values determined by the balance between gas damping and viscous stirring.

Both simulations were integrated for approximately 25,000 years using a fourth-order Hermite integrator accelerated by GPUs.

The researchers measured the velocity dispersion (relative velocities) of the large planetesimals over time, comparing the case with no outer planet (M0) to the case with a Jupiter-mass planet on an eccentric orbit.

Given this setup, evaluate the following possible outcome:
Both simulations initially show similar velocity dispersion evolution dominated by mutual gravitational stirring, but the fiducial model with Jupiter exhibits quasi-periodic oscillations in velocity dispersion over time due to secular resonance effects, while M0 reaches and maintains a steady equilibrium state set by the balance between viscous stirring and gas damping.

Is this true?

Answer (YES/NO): NO